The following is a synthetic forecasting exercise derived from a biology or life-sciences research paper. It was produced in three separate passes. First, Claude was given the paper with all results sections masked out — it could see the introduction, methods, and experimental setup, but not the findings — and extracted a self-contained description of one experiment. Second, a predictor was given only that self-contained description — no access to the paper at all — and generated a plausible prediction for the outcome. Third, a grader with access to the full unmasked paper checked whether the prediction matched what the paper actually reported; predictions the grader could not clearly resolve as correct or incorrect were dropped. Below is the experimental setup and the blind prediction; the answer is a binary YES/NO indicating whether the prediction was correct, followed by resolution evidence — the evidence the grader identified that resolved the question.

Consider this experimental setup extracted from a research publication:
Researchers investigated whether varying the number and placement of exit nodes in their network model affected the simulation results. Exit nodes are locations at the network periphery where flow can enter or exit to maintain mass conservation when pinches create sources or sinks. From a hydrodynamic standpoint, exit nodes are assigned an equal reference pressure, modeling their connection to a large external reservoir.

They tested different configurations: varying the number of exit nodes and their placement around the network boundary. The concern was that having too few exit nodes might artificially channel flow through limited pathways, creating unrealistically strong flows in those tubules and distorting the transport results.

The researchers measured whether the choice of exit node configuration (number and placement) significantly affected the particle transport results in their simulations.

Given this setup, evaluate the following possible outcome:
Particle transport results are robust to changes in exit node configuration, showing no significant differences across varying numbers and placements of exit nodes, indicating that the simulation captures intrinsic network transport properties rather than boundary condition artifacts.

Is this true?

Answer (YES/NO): NO